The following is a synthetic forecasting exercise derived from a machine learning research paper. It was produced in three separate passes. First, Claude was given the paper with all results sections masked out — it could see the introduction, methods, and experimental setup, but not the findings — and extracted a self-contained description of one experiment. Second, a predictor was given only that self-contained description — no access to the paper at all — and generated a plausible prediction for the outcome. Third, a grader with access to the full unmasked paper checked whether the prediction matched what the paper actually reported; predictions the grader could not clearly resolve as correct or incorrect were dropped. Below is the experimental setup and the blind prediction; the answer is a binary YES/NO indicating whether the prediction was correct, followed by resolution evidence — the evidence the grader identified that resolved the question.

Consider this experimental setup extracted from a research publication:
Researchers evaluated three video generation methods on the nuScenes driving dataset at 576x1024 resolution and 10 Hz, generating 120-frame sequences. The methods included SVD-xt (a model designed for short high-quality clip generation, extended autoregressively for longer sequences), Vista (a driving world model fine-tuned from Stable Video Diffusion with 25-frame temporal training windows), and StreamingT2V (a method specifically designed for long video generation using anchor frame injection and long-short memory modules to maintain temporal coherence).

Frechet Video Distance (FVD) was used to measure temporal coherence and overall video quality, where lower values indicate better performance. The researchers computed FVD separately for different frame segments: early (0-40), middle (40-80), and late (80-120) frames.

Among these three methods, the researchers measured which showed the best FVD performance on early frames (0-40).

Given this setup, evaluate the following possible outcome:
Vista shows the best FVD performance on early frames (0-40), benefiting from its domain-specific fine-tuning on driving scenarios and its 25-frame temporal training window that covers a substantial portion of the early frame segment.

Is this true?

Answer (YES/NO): YES